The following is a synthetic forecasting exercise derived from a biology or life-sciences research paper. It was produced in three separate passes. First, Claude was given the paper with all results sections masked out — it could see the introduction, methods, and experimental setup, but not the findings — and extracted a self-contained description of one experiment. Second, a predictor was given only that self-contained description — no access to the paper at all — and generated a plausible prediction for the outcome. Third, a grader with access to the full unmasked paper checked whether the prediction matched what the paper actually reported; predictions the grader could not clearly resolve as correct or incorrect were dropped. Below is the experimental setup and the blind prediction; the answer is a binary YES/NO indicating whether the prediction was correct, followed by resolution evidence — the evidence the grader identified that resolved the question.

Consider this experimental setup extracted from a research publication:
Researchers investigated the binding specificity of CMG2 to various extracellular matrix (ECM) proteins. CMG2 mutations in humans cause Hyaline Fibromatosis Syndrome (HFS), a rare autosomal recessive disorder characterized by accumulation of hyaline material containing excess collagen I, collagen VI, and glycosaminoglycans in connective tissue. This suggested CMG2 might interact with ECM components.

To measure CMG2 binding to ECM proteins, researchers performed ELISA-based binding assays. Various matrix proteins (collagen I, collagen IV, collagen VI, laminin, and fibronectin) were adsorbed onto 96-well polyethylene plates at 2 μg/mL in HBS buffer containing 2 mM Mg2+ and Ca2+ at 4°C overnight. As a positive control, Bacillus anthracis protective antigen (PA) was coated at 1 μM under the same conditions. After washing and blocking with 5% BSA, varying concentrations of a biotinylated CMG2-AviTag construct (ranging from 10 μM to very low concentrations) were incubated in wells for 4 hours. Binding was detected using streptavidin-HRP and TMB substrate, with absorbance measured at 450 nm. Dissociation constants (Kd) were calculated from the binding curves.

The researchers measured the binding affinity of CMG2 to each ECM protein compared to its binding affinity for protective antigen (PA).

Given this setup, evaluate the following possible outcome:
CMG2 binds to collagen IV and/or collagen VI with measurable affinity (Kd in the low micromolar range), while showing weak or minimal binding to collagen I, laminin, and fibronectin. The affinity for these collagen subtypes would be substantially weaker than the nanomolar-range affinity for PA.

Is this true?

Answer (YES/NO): NO